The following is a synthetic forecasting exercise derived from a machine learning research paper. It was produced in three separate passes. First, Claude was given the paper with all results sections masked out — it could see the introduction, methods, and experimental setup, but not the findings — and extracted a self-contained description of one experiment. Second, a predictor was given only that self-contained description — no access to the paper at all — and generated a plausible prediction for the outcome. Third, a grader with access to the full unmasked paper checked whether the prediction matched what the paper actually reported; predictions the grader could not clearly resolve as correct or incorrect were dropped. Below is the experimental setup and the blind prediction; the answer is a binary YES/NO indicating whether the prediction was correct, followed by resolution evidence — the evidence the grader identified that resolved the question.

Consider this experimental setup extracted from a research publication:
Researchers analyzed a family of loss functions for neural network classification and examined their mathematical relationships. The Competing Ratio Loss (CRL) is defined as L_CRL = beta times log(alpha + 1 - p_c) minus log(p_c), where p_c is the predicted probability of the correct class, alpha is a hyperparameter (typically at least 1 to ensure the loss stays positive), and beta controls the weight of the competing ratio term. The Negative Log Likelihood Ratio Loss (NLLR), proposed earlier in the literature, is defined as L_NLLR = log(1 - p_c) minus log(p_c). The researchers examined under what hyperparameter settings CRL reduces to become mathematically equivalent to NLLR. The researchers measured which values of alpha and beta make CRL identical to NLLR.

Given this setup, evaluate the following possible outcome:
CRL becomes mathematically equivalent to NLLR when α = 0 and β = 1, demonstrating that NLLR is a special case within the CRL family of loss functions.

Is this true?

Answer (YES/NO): YES